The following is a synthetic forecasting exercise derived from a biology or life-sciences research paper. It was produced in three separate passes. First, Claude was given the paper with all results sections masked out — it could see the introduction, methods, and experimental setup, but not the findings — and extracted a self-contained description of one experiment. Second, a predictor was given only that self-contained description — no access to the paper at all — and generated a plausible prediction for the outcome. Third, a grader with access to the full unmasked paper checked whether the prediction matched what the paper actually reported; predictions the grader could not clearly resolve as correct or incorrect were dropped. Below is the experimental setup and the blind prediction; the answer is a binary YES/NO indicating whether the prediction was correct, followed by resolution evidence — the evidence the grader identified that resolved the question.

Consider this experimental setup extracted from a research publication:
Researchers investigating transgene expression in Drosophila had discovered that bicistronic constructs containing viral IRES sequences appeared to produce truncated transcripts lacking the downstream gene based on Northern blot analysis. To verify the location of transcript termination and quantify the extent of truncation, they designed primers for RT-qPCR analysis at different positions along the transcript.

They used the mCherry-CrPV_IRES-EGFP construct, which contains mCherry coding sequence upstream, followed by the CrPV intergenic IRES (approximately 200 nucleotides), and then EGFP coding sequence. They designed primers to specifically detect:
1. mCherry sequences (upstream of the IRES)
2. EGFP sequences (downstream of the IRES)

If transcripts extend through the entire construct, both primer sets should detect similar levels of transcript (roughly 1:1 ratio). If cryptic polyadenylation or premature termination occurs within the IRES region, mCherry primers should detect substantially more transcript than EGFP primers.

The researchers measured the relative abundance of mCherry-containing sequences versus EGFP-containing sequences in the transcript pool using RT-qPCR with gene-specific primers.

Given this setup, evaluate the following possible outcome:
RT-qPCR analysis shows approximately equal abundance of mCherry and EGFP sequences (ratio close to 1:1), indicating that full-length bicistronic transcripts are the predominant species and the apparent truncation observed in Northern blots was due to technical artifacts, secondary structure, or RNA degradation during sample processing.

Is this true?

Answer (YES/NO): NO